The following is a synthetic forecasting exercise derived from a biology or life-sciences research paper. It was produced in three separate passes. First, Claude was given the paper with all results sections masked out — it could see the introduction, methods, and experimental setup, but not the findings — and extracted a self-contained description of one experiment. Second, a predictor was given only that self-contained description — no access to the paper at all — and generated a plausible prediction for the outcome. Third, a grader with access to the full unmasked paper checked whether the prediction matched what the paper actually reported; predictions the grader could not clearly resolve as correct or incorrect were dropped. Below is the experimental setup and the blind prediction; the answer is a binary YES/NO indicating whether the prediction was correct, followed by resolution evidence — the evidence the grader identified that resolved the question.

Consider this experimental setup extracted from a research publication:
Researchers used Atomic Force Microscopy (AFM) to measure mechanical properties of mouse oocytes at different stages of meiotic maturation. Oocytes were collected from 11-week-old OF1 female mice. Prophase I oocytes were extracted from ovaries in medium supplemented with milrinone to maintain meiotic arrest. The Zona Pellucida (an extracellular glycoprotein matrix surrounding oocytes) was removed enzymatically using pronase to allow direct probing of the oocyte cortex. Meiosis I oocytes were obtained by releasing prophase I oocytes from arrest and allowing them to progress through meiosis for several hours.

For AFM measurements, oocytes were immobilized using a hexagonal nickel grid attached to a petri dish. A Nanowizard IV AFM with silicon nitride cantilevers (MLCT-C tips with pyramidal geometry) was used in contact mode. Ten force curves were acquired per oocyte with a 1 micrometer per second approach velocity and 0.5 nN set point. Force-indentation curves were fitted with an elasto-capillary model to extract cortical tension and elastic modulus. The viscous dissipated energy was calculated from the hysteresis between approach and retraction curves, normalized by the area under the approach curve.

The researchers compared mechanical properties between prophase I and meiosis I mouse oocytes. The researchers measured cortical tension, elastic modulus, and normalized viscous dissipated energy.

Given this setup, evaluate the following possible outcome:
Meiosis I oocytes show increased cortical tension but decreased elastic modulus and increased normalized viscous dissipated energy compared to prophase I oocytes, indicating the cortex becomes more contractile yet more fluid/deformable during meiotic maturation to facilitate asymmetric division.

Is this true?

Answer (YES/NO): NO